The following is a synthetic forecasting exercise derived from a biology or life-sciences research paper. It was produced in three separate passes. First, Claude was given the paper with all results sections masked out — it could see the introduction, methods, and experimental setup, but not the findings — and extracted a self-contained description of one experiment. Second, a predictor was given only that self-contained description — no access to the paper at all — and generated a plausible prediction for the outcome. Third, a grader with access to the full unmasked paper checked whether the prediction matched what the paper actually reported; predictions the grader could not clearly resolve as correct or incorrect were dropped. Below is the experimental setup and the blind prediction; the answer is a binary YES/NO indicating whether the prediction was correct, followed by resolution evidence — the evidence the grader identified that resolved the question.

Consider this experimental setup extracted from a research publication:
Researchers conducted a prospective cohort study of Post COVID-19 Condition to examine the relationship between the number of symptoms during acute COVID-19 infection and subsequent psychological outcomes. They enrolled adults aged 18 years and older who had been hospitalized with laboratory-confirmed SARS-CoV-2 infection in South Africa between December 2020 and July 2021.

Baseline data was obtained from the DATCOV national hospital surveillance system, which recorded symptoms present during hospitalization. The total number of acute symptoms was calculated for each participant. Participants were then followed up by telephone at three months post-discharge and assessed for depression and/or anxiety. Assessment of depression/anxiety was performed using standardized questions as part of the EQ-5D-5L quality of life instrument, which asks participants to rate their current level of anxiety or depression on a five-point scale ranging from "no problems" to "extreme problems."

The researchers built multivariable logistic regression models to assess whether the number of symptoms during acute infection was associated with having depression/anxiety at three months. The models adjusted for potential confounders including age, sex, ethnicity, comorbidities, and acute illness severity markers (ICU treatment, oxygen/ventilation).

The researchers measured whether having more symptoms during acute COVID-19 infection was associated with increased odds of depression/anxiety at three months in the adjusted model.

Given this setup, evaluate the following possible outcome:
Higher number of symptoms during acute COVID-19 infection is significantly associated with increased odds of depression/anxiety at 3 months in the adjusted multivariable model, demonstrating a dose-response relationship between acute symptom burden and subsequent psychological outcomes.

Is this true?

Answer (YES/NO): NO